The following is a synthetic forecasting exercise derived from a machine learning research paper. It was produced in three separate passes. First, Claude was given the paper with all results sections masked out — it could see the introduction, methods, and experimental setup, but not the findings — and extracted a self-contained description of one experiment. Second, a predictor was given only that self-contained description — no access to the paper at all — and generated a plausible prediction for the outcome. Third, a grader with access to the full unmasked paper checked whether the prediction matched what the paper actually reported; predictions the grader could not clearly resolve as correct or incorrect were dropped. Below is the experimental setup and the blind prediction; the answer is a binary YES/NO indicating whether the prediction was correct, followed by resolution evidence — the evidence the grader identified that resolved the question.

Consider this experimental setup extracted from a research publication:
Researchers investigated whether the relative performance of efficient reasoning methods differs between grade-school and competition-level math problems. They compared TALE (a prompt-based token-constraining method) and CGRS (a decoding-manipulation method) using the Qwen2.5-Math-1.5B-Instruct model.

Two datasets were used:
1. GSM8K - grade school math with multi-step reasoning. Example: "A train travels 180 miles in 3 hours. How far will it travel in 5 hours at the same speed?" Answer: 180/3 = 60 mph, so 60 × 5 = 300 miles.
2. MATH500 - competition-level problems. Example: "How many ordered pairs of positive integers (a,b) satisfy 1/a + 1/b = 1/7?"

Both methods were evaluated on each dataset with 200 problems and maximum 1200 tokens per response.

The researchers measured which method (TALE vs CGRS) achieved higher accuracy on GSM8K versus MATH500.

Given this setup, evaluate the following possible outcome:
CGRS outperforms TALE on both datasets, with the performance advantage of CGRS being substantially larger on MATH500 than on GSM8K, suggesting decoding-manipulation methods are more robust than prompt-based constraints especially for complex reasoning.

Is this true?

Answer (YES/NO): NO